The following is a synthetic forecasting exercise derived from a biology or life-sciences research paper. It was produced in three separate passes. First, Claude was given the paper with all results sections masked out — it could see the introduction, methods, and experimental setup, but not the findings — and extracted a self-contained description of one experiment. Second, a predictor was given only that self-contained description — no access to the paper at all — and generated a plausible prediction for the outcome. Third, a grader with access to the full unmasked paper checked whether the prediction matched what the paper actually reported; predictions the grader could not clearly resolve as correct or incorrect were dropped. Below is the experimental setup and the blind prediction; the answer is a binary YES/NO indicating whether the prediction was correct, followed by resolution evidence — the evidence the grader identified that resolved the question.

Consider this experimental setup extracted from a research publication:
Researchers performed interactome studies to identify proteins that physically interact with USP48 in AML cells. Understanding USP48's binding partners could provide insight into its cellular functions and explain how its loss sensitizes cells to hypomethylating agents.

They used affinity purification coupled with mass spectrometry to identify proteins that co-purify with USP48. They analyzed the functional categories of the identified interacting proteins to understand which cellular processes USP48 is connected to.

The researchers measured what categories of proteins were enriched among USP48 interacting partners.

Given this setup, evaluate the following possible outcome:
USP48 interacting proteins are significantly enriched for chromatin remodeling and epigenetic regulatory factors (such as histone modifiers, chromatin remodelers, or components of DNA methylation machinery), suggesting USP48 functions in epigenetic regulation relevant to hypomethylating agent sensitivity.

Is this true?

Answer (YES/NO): NO